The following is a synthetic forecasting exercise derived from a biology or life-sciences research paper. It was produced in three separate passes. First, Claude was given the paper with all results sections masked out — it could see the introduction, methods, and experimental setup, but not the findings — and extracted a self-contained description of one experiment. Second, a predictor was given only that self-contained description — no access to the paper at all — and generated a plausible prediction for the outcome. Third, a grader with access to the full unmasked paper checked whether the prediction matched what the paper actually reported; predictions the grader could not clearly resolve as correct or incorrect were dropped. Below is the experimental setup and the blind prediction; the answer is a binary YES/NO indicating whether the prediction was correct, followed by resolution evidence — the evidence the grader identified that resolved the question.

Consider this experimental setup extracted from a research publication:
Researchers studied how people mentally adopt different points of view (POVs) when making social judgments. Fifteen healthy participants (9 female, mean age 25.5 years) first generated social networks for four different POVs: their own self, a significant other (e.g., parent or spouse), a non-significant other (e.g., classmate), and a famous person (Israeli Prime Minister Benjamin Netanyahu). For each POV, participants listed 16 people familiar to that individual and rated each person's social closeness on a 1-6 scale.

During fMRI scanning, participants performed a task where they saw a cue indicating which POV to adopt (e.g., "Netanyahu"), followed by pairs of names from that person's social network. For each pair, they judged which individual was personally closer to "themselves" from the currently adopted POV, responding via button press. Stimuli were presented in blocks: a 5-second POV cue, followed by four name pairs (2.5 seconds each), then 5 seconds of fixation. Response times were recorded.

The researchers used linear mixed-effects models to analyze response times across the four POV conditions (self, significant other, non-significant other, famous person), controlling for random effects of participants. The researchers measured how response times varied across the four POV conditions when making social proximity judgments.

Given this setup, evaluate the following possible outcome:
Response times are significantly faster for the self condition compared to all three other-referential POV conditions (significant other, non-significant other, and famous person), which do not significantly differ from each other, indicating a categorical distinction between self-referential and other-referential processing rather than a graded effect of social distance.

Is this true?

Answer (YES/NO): NO